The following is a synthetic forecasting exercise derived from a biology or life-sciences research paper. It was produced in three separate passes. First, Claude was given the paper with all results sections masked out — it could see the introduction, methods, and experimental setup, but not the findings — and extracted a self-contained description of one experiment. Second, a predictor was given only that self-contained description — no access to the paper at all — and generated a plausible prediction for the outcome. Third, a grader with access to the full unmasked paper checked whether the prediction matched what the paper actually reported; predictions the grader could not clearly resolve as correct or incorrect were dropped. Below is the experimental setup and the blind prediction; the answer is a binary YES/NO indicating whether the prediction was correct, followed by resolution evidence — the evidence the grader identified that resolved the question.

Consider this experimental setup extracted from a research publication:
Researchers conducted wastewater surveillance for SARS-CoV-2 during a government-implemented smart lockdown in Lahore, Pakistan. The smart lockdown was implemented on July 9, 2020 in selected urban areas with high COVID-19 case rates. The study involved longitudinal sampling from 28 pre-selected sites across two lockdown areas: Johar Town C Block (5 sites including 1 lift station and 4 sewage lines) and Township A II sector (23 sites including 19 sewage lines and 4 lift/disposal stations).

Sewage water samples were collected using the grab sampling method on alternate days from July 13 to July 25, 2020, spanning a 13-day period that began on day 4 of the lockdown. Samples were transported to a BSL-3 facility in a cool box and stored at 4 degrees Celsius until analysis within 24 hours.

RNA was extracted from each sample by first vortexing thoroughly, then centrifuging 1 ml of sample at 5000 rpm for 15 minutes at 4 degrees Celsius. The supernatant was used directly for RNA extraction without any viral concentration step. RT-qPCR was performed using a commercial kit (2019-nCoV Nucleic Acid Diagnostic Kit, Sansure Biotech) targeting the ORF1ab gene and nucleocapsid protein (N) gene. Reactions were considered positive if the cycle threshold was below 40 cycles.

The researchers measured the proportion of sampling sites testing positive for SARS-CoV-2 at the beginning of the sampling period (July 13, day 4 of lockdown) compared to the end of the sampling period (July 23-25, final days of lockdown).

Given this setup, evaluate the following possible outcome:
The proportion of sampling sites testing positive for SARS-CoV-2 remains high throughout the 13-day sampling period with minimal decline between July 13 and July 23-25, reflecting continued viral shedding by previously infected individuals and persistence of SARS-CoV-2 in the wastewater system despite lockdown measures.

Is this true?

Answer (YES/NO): NO